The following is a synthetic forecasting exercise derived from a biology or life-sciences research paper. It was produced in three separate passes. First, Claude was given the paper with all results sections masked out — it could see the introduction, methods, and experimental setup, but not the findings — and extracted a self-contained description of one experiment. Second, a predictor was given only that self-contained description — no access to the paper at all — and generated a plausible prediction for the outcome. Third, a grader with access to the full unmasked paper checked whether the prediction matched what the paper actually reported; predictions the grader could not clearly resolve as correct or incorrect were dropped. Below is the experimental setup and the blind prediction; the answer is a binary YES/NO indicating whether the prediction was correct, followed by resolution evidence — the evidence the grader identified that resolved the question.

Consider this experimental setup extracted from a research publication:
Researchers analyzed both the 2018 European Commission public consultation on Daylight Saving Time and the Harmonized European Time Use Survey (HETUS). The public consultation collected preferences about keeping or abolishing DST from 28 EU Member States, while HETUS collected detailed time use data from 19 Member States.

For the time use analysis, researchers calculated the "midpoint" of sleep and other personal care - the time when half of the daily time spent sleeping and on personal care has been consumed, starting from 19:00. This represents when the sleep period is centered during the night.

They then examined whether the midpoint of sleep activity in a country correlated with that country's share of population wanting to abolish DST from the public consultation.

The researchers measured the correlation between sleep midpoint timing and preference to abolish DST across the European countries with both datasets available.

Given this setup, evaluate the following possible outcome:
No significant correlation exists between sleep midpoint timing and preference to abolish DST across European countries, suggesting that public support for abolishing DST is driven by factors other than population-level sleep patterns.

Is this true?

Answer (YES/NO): NO